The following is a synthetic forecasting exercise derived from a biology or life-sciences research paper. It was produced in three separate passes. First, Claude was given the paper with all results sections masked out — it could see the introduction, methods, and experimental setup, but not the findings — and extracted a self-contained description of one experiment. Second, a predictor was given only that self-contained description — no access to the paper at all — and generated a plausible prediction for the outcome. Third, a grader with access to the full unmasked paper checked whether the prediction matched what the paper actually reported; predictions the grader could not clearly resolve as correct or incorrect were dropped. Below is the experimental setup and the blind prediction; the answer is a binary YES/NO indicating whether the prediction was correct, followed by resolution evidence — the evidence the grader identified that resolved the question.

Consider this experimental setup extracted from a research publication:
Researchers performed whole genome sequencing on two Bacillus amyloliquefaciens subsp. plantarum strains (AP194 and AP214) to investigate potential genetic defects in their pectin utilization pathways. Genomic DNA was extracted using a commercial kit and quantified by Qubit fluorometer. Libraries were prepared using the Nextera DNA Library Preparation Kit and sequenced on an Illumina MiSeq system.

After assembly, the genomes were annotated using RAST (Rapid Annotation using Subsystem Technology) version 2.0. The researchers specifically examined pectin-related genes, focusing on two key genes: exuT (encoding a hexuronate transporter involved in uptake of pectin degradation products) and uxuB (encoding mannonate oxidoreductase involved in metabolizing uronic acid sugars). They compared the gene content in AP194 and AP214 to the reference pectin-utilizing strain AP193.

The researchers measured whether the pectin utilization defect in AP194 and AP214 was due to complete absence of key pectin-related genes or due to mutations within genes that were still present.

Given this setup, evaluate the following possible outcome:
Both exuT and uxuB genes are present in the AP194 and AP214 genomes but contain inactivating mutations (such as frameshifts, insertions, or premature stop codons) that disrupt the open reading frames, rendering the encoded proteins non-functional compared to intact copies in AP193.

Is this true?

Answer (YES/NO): NO